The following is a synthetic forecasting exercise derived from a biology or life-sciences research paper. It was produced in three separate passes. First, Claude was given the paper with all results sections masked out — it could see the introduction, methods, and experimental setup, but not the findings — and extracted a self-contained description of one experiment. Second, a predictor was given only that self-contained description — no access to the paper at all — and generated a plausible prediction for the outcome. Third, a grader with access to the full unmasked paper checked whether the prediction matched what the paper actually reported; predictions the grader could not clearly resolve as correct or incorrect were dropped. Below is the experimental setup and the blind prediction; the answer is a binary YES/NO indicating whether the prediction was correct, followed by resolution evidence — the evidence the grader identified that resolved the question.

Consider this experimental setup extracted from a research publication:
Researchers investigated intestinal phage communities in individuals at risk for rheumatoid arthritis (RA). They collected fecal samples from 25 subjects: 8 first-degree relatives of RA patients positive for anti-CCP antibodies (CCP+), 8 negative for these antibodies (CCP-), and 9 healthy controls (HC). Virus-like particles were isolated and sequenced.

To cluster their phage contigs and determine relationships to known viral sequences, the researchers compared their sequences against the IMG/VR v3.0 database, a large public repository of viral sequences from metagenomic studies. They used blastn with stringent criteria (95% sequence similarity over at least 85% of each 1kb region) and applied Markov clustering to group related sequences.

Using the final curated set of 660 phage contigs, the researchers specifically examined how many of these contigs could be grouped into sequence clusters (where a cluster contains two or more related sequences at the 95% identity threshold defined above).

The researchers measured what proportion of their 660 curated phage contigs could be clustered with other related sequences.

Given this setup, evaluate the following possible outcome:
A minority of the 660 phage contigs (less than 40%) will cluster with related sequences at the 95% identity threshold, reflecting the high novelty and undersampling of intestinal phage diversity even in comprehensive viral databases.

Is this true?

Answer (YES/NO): NO